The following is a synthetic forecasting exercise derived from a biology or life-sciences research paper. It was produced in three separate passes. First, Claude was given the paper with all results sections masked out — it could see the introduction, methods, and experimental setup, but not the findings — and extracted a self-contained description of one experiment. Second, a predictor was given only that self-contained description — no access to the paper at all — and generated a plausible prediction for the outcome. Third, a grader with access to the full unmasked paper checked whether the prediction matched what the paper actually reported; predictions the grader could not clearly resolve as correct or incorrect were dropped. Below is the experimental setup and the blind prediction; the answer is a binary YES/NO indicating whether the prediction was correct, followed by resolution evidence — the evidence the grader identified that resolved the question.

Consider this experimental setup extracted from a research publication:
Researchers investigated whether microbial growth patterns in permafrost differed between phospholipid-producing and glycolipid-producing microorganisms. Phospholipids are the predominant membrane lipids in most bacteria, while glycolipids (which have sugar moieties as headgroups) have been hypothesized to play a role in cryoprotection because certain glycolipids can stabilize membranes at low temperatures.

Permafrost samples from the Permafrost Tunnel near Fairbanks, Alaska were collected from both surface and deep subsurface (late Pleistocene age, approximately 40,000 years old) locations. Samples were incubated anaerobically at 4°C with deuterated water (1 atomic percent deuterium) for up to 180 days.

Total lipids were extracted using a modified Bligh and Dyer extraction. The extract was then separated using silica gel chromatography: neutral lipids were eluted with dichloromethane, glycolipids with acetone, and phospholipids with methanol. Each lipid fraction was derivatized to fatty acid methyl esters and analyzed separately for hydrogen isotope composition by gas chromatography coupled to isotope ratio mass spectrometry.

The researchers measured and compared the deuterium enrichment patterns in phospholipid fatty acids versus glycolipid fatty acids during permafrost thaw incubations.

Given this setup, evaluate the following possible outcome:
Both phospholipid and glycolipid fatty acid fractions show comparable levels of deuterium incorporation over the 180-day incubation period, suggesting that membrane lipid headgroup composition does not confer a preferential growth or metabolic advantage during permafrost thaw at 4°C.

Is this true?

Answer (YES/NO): NO